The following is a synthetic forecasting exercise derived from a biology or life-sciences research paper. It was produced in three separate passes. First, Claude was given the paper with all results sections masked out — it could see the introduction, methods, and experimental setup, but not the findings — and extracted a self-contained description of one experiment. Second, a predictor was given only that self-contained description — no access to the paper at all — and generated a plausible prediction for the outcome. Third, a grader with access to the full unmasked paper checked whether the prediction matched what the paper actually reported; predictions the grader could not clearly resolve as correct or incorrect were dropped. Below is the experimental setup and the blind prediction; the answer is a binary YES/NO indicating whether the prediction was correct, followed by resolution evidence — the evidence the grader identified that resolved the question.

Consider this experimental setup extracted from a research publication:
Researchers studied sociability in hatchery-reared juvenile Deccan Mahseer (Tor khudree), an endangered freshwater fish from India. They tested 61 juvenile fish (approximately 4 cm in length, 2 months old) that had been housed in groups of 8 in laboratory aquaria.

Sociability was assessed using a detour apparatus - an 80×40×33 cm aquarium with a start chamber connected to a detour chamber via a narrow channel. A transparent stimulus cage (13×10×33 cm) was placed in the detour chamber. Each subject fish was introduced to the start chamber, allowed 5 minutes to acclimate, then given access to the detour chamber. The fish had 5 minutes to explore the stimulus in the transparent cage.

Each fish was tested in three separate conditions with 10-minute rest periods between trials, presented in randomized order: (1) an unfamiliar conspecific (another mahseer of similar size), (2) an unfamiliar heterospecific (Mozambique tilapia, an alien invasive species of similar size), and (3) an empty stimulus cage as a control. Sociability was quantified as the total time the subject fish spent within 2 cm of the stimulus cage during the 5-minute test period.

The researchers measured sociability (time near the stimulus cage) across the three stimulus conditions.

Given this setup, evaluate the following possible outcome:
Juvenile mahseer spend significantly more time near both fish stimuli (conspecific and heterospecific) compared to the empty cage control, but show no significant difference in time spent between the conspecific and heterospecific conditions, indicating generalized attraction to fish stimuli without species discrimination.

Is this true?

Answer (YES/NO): NO